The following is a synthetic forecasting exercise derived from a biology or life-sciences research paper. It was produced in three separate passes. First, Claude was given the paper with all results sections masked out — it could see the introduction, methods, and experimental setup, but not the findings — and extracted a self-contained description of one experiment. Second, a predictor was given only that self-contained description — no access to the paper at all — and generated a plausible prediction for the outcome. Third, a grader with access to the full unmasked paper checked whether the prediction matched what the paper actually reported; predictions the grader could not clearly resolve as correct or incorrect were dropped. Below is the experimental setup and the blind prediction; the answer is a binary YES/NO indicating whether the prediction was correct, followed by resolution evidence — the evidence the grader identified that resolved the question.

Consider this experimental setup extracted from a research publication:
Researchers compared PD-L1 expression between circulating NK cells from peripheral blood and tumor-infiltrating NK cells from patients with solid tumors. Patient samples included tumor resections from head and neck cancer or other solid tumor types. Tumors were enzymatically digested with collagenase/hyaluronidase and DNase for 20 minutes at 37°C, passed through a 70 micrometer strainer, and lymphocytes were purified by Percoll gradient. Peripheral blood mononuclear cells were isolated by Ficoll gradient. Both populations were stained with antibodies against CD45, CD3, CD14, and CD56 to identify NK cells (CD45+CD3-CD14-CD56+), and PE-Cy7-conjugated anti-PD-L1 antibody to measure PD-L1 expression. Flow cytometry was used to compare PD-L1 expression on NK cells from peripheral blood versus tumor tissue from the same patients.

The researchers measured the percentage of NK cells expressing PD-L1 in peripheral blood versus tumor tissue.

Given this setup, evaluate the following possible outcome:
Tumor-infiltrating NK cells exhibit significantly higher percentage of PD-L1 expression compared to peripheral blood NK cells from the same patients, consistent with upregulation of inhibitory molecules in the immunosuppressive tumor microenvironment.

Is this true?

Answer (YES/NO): YES